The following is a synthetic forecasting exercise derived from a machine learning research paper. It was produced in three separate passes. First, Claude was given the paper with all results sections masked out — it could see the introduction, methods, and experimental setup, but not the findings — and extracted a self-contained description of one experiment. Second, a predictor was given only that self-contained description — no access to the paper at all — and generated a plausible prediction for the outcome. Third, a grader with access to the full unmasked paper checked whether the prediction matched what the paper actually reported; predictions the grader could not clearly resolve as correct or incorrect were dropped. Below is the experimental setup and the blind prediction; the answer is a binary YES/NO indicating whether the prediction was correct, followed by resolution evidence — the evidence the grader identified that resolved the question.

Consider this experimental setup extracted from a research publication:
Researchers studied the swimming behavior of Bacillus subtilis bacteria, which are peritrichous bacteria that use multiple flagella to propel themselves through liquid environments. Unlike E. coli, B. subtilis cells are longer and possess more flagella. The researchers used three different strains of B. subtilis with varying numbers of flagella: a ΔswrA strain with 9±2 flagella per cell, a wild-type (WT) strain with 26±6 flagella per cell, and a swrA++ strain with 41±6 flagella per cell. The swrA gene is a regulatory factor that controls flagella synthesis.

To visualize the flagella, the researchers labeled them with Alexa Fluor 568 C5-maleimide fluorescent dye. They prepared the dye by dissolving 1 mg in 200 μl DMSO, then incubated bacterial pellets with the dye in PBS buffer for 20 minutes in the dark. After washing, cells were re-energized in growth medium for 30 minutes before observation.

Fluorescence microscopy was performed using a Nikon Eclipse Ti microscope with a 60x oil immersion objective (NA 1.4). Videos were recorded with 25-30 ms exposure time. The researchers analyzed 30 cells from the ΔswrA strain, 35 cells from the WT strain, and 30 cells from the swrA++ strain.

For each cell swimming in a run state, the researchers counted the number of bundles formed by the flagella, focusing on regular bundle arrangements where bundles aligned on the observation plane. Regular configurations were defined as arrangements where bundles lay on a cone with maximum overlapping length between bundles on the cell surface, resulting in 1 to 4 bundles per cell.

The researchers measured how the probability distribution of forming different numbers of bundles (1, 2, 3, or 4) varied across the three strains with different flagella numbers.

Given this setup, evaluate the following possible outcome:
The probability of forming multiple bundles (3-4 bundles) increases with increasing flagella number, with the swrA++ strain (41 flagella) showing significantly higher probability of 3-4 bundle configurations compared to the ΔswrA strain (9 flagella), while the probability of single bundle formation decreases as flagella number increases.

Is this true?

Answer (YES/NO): NO